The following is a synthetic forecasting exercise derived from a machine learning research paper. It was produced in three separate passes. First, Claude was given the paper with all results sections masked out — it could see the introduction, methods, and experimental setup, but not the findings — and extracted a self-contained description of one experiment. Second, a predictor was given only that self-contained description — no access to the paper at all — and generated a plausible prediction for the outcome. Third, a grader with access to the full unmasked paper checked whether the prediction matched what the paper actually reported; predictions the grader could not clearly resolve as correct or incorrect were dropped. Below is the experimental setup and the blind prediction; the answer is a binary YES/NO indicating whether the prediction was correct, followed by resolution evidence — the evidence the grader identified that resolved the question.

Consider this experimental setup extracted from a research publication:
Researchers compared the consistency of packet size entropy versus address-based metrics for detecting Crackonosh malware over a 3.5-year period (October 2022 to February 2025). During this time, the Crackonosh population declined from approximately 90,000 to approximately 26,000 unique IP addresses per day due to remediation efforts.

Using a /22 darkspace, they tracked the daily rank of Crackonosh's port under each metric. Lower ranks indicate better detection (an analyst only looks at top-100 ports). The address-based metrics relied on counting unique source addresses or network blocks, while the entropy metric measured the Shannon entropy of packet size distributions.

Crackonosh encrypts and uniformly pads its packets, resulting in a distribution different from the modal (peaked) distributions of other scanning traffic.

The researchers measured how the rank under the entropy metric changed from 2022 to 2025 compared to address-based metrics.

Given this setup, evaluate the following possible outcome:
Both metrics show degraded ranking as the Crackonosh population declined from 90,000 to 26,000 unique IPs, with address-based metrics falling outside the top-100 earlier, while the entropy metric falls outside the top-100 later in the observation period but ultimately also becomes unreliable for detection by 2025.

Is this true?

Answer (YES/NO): NO